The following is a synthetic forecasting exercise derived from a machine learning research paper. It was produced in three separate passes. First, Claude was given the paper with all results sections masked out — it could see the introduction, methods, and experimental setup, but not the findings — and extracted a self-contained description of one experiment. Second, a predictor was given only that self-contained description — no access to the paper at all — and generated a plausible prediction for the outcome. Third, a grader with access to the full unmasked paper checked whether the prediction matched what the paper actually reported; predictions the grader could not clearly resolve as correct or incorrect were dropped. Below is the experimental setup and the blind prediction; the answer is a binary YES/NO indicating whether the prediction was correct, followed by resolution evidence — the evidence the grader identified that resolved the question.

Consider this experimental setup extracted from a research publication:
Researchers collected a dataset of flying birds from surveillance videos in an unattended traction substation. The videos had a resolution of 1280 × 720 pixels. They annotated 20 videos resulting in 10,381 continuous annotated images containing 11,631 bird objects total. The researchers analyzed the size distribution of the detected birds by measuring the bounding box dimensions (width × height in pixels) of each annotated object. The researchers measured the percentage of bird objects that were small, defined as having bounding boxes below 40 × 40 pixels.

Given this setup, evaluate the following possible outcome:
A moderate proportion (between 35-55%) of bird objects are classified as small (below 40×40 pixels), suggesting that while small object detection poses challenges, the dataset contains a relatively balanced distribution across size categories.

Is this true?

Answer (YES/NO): NO